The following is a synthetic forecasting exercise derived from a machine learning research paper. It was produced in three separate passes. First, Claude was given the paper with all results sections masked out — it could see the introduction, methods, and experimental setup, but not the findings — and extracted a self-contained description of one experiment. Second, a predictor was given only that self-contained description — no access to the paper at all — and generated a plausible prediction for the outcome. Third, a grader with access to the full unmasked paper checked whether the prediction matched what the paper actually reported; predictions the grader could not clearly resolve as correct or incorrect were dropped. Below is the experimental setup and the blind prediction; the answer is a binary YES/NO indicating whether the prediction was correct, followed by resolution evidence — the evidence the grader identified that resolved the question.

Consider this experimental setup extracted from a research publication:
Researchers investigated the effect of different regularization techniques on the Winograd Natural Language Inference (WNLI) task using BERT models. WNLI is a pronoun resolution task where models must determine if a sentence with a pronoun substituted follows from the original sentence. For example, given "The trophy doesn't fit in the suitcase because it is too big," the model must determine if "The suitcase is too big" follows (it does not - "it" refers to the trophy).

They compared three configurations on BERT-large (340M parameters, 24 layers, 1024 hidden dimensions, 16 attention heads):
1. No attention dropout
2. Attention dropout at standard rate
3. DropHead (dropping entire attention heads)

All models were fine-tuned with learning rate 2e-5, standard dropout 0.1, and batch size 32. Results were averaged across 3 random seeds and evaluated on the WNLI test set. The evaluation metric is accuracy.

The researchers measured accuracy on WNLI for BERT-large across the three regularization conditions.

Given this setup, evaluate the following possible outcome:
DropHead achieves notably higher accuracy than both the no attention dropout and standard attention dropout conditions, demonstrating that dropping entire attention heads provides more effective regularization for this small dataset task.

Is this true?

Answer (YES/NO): NO